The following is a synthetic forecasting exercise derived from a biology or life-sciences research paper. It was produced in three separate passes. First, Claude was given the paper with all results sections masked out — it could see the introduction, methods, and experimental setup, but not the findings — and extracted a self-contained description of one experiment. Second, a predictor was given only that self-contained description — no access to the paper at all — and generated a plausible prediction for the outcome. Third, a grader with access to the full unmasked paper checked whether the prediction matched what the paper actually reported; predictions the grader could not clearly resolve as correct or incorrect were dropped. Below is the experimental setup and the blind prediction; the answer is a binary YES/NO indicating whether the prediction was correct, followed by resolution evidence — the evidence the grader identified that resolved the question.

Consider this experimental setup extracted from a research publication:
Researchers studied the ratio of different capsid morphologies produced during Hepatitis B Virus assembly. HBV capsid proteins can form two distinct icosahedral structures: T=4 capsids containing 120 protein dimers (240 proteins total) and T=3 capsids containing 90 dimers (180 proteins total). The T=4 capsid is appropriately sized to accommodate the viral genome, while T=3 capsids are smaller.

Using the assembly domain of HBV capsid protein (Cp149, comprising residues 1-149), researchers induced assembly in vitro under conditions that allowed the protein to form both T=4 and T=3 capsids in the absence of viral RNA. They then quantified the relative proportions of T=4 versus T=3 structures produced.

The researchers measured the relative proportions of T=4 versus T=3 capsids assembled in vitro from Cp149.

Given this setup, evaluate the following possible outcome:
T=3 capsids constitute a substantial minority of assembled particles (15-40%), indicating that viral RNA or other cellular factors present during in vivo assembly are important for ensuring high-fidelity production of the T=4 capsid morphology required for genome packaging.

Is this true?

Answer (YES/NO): NO